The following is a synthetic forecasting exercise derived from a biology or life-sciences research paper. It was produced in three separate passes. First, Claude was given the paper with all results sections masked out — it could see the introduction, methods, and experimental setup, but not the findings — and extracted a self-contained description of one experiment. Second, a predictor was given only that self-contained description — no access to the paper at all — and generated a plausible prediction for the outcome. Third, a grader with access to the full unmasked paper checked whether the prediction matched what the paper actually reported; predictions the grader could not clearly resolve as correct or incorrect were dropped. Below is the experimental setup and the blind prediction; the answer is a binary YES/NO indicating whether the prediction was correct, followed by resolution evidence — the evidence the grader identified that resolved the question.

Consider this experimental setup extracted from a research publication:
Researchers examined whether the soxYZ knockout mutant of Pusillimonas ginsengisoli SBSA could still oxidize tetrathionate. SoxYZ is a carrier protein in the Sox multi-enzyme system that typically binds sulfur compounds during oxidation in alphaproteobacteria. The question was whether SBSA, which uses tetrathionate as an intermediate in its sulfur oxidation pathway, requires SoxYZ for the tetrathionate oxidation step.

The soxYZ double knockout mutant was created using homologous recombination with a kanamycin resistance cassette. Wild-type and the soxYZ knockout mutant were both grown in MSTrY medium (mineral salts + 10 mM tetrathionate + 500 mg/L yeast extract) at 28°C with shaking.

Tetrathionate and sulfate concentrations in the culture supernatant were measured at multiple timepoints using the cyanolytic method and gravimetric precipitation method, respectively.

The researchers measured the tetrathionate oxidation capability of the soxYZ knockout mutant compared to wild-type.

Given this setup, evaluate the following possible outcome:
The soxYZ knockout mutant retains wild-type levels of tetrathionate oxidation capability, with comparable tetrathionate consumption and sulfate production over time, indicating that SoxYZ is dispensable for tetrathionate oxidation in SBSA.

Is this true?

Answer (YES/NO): YES